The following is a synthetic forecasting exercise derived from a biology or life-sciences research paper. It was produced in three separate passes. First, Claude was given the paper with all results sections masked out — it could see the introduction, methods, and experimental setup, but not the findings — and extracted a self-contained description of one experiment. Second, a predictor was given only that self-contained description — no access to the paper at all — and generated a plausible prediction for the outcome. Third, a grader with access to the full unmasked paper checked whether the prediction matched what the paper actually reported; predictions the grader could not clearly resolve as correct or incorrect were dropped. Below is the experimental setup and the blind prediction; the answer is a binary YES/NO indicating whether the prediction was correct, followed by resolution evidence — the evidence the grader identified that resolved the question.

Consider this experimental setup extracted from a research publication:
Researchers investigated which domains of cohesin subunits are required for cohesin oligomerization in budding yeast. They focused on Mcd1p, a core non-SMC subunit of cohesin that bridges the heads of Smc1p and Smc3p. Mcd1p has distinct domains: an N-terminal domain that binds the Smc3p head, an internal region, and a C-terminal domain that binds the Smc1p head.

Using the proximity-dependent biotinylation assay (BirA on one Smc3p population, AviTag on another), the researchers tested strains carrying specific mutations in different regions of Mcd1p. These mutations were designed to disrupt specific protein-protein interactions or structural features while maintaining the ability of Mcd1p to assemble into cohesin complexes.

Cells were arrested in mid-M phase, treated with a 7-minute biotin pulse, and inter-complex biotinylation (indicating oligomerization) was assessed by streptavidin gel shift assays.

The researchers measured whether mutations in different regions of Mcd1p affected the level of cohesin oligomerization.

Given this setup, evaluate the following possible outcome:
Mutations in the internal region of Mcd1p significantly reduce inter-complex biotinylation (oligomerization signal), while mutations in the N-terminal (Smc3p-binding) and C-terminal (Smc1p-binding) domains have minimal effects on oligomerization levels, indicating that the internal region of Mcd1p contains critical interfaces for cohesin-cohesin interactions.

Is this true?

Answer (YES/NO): NO